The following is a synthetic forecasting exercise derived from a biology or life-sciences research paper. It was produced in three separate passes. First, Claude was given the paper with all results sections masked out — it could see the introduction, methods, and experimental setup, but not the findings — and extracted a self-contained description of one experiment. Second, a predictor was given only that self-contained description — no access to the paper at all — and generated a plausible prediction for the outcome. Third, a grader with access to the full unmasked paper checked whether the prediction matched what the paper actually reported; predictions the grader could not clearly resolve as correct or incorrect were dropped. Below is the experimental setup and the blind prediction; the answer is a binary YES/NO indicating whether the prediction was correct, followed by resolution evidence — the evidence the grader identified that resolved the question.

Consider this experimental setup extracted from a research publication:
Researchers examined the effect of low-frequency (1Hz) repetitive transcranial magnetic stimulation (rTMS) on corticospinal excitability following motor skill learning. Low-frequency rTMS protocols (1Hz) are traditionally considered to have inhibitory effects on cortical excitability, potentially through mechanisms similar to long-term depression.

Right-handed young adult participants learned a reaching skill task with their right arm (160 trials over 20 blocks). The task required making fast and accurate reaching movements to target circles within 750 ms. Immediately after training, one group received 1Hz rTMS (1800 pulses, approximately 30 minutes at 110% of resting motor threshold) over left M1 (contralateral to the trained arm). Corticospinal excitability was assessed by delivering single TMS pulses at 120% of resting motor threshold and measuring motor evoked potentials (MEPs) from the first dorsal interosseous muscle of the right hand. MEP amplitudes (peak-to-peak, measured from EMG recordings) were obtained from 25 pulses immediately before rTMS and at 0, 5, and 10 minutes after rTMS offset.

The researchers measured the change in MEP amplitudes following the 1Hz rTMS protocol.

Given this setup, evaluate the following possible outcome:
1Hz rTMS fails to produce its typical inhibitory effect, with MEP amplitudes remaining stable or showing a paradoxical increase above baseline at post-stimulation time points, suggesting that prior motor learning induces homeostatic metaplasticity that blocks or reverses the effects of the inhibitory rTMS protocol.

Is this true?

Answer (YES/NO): YES